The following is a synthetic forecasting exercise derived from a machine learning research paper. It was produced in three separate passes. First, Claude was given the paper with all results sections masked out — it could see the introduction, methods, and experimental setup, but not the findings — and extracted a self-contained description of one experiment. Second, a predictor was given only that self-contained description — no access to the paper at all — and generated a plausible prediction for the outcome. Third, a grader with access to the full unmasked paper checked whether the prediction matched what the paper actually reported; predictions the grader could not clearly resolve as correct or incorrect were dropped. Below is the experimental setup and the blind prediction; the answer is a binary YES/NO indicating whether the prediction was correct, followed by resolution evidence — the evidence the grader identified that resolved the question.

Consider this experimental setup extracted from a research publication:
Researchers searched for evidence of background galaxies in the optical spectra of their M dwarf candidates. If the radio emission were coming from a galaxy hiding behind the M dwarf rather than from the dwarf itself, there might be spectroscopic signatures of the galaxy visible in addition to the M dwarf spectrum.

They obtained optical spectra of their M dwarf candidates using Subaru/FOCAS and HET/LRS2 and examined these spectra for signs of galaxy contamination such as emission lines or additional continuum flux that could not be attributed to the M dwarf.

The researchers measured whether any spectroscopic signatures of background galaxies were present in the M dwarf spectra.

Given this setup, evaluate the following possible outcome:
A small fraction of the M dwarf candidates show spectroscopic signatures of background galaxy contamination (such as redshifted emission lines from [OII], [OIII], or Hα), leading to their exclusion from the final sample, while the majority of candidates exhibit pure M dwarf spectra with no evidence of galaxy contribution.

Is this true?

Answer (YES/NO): NO